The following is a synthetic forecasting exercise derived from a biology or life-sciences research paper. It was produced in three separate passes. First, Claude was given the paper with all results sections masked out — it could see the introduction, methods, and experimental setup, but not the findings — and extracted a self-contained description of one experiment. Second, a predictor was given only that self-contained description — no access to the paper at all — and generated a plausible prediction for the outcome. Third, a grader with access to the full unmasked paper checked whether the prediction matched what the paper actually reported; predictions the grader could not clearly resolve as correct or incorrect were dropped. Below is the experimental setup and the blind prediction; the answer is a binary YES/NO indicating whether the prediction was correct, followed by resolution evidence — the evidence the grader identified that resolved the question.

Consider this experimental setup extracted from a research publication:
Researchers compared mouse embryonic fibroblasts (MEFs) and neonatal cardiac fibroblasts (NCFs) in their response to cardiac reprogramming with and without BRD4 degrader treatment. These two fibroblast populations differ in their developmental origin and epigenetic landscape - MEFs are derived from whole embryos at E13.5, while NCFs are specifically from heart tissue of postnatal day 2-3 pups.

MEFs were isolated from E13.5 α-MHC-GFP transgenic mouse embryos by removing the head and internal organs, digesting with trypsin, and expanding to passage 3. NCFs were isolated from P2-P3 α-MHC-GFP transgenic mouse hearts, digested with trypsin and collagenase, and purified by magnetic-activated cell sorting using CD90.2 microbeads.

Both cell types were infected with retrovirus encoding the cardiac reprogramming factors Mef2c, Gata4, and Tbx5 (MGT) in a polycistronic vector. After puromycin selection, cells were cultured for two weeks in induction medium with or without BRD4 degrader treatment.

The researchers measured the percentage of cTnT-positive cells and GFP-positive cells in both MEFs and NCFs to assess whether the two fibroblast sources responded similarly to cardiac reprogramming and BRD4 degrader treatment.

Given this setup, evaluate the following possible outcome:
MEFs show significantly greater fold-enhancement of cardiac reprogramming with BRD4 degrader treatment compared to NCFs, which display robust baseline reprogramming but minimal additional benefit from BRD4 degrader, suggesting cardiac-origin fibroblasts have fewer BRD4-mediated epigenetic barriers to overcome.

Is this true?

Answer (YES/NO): NO